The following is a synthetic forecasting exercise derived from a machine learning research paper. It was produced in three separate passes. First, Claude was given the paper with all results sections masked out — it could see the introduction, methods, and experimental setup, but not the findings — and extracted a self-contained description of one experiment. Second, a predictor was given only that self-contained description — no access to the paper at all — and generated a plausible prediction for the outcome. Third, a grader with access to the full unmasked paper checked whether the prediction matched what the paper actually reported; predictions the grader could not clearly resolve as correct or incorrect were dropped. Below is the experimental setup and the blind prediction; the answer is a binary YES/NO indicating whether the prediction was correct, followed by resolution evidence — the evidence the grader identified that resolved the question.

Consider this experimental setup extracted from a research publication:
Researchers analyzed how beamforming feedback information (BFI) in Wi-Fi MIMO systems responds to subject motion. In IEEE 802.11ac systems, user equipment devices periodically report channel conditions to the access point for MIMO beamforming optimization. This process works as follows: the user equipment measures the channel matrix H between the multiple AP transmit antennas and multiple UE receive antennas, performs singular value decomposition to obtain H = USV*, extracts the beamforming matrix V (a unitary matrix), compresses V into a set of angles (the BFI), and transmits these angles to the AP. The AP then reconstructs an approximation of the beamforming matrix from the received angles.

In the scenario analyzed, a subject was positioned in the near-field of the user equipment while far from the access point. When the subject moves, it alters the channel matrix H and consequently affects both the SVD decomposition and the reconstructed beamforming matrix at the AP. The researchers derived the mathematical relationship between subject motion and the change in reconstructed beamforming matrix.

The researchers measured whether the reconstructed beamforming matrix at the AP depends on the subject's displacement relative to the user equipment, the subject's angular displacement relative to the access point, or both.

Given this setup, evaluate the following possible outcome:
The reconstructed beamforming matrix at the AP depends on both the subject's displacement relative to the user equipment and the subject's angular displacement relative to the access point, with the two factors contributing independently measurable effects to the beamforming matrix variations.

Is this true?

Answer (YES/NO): NO